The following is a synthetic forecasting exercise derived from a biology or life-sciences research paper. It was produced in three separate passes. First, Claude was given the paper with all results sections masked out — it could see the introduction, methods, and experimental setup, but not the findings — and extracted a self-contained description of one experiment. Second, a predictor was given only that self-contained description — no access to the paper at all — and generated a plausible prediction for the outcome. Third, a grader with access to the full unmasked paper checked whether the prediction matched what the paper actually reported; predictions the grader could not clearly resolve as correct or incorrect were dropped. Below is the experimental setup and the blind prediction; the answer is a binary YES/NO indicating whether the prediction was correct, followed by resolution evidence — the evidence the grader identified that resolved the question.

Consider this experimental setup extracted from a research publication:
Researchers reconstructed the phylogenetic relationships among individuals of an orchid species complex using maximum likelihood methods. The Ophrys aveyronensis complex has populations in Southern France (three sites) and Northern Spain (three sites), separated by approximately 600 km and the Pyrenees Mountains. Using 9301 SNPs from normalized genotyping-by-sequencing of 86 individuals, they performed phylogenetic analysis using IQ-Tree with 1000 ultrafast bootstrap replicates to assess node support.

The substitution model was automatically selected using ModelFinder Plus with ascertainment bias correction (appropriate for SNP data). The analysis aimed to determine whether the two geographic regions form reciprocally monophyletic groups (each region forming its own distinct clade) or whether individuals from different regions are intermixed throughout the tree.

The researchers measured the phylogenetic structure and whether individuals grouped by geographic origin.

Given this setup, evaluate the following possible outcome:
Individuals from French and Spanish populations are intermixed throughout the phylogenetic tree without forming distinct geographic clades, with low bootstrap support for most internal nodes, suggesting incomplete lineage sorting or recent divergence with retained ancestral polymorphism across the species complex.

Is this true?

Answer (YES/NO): NO